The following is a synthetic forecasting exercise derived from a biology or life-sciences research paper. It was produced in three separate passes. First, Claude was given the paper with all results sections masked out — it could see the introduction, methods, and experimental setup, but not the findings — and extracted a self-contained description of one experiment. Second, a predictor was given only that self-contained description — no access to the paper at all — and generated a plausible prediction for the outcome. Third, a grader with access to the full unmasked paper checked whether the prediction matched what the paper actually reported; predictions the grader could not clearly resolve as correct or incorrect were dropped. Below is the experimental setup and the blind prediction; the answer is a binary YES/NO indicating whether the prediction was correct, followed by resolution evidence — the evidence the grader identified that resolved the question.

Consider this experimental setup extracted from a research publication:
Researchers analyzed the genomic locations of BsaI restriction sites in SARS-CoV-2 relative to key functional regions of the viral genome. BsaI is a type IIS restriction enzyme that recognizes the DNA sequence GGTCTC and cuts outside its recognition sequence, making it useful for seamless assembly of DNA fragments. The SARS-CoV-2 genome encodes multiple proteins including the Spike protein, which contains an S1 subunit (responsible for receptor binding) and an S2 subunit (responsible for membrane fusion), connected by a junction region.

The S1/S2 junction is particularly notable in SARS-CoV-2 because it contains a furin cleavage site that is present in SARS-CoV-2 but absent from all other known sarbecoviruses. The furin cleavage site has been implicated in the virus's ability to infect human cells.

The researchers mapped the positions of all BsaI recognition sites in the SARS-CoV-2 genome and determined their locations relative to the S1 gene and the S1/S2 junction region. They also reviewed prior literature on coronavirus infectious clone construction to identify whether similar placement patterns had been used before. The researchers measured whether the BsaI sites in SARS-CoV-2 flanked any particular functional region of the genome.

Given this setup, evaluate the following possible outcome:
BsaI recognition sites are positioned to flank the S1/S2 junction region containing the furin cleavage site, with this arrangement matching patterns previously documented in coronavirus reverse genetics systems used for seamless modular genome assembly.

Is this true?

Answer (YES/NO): YES